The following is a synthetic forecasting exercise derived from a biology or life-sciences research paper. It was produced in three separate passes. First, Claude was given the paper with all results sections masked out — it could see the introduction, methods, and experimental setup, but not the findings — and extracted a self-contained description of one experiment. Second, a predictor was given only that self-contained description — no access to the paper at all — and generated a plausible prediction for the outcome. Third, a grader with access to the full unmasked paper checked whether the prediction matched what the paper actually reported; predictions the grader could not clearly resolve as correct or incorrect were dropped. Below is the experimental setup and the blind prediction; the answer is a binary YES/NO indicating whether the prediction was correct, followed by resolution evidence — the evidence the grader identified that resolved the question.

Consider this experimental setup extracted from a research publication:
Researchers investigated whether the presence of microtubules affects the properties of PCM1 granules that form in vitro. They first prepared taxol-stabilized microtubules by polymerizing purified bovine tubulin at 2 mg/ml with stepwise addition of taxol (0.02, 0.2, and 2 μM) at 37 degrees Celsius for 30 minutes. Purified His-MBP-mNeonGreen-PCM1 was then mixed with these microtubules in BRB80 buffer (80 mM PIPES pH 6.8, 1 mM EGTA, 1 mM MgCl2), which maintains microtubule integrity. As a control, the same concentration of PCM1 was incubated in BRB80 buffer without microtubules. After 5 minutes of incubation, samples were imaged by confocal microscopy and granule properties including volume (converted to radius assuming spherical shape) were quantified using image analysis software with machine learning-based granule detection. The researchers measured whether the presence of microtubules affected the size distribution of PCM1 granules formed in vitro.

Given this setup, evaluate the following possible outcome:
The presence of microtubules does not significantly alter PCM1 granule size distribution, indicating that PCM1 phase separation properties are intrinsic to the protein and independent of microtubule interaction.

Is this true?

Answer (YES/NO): NO